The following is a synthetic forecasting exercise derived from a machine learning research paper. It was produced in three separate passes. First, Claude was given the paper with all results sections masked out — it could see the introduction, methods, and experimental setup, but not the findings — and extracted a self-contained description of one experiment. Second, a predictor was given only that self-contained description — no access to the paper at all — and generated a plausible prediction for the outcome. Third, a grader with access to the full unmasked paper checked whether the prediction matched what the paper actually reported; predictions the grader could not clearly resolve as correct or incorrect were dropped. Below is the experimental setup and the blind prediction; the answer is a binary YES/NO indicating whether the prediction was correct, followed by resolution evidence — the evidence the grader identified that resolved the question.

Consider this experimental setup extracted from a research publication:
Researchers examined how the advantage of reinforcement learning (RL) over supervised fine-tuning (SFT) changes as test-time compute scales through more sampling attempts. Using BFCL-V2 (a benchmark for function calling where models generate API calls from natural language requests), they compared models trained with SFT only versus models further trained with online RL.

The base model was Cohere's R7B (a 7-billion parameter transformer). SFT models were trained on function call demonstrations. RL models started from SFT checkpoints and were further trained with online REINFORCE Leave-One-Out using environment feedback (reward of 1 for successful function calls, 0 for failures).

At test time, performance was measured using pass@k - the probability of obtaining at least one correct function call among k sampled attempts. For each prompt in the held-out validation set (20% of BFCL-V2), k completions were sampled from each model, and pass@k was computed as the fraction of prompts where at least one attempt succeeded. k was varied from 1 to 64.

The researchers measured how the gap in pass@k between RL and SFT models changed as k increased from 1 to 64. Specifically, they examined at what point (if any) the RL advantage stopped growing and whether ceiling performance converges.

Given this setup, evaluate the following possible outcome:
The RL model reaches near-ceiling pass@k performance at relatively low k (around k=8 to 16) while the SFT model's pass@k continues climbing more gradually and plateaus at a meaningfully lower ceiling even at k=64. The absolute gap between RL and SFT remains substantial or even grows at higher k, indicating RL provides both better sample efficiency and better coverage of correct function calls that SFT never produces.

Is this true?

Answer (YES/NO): NO